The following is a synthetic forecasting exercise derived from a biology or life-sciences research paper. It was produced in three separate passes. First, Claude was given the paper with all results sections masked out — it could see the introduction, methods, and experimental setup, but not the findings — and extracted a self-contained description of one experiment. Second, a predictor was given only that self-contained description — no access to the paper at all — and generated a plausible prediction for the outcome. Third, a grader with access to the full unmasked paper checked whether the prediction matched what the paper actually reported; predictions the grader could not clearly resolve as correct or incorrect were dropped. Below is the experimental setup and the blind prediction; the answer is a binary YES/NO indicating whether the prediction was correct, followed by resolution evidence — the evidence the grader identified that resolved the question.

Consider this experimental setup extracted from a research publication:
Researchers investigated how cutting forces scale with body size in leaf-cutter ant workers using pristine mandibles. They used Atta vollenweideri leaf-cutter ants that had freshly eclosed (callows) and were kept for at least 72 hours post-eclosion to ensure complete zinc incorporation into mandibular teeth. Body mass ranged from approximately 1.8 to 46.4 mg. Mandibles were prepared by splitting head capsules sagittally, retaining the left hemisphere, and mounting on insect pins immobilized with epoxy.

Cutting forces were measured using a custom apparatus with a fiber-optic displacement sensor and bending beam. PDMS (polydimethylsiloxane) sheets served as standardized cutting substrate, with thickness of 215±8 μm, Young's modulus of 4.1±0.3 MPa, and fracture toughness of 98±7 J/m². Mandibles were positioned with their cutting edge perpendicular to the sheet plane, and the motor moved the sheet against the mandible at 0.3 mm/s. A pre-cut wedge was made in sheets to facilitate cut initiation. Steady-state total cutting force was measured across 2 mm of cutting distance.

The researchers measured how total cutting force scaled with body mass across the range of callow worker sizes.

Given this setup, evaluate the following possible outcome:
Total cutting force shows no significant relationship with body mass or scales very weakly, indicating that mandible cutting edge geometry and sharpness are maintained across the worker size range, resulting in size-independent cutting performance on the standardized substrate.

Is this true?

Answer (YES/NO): YES